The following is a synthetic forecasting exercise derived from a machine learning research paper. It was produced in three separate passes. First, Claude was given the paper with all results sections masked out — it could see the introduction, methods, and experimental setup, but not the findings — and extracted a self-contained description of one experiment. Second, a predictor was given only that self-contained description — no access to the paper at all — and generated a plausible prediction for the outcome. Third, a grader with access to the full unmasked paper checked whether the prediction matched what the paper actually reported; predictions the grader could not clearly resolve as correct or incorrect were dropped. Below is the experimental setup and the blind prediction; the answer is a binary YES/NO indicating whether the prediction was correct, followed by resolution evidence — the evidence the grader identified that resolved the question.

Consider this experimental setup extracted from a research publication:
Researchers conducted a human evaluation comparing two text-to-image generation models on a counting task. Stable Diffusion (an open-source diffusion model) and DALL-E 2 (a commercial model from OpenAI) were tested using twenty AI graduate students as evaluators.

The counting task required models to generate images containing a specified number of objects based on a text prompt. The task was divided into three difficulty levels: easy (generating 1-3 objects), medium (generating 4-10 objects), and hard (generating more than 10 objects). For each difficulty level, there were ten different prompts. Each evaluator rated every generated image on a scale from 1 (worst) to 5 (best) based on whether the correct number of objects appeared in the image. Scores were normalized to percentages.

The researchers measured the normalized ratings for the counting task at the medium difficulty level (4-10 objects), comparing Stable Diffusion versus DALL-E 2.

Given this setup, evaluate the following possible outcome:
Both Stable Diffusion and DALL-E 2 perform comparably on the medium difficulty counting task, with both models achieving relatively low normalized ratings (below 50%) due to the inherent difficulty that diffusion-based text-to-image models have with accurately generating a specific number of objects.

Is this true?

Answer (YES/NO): NO